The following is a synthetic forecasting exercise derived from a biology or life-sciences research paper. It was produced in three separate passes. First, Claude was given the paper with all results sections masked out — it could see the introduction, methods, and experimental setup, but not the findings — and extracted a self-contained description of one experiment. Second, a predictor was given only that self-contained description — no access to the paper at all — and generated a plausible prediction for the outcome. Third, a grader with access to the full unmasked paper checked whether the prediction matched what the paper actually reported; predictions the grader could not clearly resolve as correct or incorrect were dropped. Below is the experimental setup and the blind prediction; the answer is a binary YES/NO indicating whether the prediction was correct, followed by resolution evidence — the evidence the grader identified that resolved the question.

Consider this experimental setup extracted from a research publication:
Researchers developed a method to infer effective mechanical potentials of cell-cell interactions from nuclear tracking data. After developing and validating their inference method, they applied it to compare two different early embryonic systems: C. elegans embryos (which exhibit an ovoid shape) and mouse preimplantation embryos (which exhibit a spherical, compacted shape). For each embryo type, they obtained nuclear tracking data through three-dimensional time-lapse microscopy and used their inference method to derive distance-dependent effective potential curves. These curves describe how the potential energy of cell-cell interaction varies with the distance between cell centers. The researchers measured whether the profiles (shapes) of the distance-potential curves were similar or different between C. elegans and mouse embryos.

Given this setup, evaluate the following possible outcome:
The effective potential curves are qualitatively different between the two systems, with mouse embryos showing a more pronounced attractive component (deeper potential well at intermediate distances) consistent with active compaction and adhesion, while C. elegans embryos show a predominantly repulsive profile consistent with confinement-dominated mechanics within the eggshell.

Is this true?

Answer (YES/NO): NO